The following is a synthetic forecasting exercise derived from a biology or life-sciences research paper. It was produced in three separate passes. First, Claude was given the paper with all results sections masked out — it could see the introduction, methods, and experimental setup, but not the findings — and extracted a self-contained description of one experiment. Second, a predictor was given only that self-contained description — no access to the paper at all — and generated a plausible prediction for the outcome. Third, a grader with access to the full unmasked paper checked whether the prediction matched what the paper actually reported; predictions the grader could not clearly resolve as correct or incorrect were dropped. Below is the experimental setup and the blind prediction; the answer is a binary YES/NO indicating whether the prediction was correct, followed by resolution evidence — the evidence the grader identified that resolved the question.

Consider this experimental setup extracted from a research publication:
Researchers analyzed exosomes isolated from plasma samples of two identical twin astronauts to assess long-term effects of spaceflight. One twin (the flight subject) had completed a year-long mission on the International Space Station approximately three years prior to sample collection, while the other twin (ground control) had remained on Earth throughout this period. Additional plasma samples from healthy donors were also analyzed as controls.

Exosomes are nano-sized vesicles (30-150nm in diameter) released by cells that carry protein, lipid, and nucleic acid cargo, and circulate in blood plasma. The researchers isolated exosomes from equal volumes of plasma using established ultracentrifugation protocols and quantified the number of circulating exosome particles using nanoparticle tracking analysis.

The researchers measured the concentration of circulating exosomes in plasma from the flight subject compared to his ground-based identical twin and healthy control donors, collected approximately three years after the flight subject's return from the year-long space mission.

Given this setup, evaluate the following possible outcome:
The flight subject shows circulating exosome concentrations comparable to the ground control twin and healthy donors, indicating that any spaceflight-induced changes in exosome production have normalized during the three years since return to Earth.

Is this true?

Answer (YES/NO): NO